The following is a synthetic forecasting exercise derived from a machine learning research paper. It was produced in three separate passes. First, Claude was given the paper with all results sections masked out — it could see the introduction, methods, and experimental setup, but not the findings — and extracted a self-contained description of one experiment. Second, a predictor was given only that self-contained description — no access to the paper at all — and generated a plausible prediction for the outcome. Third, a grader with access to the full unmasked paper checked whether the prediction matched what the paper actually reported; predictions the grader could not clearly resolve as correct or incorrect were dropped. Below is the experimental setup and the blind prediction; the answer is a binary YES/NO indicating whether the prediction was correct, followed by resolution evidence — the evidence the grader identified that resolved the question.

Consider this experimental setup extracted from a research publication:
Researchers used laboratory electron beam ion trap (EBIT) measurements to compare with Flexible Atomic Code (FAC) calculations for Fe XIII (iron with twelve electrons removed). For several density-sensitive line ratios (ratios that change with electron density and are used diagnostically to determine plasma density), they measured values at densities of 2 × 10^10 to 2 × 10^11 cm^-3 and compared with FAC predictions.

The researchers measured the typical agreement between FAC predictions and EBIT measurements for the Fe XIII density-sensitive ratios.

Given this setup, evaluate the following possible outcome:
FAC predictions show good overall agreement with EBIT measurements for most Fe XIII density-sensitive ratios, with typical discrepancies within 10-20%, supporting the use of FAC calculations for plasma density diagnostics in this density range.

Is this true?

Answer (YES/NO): YES